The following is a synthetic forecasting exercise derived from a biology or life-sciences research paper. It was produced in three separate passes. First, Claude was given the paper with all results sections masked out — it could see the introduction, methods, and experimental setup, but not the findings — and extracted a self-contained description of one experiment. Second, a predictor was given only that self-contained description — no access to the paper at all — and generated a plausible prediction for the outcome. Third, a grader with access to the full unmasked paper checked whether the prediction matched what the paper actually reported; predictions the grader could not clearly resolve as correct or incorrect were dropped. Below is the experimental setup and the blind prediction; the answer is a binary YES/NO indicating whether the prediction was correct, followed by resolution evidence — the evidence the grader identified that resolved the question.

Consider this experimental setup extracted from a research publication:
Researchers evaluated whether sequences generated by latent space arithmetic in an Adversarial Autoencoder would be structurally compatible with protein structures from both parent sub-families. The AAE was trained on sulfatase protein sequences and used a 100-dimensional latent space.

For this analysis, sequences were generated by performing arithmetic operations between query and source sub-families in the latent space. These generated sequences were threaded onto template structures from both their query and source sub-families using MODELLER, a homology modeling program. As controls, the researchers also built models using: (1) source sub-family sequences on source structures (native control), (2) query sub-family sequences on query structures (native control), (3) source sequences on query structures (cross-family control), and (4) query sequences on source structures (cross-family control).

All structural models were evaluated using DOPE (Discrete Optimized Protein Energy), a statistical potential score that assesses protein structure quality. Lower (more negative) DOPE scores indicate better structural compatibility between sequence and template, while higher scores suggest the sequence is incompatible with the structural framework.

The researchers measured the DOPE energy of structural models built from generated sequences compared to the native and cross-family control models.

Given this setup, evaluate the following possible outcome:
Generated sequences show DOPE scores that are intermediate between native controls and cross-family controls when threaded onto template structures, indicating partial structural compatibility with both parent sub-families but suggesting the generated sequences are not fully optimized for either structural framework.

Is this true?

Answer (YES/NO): YES